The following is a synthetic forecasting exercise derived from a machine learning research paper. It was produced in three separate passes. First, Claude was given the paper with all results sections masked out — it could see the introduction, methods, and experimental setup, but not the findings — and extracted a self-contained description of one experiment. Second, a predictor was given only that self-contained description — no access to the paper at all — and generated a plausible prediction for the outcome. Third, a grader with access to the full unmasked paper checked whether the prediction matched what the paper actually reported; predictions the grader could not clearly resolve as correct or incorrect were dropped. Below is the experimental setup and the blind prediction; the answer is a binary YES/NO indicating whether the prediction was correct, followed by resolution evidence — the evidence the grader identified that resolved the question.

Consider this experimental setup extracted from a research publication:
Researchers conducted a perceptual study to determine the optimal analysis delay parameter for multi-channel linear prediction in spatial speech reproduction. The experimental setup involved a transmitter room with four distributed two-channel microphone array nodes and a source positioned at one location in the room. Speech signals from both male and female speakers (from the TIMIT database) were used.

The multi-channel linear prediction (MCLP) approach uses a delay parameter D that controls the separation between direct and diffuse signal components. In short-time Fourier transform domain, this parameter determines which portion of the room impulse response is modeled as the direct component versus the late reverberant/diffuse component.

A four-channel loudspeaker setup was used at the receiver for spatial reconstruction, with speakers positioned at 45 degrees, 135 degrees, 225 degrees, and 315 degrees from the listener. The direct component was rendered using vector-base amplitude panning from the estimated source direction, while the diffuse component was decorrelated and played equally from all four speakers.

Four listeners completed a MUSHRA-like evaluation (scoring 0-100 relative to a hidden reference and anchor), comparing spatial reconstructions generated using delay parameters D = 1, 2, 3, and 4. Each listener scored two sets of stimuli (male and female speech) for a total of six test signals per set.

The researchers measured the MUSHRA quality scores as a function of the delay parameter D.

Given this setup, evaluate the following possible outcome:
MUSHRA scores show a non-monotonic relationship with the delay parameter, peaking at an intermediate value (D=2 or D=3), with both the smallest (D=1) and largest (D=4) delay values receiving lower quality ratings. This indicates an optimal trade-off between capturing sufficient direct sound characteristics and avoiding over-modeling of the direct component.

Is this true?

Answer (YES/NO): YES